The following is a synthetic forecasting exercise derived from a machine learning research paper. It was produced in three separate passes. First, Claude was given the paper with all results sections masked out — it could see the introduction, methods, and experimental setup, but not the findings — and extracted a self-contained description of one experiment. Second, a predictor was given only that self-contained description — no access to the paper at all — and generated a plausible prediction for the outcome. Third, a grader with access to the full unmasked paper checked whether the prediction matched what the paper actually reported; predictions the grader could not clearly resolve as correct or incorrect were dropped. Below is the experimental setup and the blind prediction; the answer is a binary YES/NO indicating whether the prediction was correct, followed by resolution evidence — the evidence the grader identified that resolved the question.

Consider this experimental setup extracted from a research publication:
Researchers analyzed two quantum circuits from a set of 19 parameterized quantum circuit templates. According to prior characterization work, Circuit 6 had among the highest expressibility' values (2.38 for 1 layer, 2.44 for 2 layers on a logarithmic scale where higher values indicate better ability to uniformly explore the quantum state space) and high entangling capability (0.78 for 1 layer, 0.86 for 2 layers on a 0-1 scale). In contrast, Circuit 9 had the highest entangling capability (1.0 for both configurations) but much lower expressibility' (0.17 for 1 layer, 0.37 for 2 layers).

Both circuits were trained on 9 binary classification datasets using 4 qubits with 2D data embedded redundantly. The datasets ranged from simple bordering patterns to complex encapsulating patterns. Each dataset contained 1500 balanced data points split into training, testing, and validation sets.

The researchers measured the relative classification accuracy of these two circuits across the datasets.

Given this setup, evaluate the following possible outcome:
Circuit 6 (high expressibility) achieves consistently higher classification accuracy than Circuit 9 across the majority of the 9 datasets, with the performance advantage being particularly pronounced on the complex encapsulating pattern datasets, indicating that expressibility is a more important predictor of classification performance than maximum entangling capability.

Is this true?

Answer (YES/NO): YES